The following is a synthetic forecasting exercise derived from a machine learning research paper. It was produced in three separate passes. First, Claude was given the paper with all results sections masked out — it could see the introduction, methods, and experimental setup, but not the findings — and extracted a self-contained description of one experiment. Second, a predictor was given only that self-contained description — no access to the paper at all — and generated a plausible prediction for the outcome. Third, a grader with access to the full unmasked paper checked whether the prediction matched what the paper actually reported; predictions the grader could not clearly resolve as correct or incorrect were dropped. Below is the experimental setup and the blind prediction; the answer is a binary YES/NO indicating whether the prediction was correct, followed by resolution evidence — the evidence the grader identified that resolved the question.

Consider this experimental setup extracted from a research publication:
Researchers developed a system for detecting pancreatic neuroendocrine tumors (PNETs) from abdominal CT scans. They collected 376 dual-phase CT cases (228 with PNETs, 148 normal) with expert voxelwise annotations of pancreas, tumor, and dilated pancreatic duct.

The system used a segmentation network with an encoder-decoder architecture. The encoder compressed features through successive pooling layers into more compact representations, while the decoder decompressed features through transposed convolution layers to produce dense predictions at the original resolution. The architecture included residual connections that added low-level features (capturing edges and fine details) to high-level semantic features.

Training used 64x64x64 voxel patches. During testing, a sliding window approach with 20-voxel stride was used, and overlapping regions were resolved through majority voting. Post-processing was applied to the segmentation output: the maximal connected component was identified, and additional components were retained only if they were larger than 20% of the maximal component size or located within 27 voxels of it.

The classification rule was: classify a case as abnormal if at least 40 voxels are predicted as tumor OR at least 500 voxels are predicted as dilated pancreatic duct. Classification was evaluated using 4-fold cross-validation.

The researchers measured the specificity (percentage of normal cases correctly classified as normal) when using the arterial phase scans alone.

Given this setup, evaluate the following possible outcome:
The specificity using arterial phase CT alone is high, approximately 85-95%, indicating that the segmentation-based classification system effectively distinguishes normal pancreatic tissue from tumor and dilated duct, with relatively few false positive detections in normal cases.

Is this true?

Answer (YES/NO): YES